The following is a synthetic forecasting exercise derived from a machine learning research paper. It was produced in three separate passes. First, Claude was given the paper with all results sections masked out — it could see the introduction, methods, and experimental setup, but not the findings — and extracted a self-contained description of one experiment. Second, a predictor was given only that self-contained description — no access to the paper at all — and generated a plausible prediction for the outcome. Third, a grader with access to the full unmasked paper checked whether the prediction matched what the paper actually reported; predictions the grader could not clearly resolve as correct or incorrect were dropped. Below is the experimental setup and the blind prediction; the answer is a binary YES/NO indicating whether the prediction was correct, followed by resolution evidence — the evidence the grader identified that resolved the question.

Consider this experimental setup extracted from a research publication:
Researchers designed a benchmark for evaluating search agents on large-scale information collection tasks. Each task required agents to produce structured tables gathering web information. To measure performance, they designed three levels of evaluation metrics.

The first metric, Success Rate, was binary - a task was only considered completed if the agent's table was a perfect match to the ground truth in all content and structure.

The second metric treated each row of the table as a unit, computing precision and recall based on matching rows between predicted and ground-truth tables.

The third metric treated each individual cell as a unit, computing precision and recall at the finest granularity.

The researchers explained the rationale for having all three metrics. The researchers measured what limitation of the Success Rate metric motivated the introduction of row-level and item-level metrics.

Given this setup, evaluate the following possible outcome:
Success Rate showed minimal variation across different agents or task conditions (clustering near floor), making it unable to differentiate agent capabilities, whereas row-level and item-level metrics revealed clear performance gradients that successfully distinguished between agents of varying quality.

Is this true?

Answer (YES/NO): NO